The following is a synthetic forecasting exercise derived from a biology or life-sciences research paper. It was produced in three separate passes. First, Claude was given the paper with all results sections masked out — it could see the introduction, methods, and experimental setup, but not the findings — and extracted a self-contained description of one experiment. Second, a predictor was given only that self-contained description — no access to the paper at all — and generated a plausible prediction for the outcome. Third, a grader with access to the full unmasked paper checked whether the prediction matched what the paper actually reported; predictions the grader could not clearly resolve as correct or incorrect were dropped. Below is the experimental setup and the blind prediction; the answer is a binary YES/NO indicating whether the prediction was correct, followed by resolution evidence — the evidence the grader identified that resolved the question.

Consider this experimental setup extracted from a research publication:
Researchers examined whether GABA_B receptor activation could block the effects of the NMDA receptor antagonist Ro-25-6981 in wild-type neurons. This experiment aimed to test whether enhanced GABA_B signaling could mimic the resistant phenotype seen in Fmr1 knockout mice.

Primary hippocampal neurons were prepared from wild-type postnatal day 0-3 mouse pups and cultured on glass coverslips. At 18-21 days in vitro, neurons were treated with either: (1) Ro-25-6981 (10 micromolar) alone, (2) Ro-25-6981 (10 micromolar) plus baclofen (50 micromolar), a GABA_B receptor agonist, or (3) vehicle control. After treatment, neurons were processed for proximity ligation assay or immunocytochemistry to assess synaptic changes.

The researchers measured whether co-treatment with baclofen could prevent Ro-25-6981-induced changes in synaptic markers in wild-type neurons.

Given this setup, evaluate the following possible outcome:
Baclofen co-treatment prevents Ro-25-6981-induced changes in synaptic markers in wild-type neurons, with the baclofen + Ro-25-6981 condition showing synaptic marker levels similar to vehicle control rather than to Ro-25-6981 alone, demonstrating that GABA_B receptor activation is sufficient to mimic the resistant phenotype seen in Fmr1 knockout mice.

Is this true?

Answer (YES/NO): NO